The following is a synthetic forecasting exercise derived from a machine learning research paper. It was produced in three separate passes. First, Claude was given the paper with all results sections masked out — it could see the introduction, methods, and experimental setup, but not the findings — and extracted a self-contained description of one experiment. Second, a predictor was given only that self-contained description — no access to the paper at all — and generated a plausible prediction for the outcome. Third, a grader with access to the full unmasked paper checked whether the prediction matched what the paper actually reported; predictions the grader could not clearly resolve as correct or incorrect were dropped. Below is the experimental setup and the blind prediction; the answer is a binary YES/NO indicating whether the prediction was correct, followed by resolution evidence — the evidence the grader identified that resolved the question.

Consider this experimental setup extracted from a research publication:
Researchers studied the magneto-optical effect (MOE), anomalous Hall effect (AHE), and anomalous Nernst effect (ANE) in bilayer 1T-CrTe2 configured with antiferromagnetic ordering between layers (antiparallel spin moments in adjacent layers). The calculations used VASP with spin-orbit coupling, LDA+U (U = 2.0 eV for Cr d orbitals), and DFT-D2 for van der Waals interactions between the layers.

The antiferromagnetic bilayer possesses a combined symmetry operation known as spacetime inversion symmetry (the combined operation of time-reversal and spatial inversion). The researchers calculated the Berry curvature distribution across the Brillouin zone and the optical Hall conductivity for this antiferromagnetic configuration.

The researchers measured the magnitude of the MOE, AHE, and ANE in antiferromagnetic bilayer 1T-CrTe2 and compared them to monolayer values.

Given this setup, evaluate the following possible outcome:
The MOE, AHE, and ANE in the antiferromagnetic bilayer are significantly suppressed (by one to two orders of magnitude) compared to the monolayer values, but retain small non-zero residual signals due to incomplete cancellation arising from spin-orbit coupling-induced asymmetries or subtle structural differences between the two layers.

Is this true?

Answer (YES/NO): NO